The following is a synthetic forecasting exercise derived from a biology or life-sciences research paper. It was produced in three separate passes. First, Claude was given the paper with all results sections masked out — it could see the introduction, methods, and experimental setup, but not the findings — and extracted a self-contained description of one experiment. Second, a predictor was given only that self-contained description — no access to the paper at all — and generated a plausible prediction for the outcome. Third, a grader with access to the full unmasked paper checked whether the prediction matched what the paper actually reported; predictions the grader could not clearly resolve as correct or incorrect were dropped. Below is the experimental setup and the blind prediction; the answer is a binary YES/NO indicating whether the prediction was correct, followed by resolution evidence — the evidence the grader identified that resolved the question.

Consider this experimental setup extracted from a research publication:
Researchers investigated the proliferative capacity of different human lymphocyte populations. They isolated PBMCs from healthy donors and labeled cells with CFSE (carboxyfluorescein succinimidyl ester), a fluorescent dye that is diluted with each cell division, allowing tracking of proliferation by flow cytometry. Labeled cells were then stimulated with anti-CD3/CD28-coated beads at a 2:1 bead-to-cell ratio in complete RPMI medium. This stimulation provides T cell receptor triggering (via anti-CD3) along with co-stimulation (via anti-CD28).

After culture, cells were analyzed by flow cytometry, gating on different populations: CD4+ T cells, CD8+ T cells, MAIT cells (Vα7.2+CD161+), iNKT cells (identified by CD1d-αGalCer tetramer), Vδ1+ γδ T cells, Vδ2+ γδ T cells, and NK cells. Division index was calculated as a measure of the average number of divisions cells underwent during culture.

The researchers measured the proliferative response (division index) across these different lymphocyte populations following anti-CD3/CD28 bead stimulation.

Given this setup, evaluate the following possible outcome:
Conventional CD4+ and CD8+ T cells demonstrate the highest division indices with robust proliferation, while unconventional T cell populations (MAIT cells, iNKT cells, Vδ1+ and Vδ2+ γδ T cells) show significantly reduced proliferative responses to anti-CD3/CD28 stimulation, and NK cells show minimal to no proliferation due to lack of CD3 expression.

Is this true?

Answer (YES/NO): YES